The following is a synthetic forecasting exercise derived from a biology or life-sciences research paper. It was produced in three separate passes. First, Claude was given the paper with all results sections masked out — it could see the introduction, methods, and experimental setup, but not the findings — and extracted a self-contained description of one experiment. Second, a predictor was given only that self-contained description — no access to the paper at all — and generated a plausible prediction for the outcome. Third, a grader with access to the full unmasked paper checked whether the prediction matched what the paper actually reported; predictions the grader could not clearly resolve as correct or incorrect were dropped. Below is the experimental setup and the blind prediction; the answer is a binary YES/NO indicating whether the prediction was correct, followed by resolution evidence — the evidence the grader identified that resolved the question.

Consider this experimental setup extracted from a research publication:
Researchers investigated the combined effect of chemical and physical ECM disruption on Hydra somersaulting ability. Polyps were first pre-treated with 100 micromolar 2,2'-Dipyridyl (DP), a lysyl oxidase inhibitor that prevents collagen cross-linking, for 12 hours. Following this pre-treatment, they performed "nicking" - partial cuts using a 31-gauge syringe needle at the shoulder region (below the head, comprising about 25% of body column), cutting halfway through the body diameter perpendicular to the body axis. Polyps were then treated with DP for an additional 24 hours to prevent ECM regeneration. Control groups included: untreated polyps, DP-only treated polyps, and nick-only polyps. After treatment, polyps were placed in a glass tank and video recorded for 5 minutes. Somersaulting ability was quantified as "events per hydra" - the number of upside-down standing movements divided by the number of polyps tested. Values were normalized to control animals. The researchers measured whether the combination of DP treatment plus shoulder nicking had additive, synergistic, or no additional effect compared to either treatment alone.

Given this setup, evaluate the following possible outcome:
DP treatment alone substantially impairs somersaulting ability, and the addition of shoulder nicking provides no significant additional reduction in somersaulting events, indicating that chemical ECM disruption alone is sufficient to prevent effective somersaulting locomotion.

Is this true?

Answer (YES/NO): NO